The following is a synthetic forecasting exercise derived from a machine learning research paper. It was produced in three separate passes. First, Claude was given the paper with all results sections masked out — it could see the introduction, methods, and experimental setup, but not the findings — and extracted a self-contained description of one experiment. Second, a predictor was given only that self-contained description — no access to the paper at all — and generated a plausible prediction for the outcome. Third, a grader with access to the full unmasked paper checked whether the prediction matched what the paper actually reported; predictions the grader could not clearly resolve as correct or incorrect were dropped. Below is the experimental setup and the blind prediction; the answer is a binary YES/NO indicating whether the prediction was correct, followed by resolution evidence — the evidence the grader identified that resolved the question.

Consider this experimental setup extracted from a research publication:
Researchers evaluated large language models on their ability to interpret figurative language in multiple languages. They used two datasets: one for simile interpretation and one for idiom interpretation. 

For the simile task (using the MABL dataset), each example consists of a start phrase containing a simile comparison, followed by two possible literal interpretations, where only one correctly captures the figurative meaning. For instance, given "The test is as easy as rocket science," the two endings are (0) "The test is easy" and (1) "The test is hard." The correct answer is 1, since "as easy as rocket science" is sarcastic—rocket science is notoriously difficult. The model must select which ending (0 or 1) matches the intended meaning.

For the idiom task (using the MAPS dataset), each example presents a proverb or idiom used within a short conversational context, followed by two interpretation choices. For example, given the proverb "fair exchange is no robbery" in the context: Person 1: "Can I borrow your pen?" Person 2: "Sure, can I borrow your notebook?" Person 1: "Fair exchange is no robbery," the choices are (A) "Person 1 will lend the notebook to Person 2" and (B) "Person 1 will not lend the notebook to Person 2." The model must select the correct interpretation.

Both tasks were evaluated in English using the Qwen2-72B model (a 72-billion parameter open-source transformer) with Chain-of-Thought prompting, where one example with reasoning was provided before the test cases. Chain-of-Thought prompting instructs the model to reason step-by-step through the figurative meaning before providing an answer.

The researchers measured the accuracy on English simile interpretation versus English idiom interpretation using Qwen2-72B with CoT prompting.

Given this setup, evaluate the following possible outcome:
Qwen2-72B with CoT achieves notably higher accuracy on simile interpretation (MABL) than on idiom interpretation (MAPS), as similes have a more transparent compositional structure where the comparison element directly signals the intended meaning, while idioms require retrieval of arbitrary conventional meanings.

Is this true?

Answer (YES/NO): NO